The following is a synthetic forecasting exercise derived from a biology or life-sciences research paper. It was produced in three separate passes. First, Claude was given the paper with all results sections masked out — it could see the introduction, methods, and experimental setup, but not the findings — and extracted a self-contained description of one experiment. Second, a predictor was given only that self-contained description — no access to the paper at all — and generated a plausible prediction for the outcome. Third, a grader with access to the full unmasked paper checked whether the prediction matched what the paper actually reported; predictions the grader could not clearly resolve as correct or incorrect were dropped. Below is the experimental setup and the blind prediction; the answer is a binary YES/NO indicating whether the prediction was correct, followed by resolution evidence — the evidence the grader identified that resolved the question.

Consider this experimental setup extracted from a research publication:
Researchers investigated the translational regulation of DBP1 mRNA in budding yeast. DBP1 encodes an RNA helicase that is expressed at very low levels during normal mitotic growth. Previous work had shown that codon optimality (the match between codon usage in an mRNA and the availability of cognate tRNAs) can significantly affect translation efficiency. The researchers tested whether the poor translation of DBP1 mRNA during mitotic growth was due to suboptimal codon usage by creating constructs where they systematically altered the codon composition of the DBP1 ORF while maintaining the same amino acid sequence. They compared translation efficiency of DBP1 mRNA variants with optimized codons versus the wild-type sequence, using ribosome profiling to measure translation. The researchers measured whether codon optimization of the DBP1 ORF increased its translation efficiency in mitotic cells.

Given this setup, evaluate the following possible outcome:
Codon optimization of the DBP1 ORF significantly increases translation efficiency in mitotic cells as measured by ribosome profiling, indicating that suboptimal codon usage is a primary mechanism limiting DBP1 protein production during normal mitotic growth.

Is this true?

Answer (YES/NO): NO